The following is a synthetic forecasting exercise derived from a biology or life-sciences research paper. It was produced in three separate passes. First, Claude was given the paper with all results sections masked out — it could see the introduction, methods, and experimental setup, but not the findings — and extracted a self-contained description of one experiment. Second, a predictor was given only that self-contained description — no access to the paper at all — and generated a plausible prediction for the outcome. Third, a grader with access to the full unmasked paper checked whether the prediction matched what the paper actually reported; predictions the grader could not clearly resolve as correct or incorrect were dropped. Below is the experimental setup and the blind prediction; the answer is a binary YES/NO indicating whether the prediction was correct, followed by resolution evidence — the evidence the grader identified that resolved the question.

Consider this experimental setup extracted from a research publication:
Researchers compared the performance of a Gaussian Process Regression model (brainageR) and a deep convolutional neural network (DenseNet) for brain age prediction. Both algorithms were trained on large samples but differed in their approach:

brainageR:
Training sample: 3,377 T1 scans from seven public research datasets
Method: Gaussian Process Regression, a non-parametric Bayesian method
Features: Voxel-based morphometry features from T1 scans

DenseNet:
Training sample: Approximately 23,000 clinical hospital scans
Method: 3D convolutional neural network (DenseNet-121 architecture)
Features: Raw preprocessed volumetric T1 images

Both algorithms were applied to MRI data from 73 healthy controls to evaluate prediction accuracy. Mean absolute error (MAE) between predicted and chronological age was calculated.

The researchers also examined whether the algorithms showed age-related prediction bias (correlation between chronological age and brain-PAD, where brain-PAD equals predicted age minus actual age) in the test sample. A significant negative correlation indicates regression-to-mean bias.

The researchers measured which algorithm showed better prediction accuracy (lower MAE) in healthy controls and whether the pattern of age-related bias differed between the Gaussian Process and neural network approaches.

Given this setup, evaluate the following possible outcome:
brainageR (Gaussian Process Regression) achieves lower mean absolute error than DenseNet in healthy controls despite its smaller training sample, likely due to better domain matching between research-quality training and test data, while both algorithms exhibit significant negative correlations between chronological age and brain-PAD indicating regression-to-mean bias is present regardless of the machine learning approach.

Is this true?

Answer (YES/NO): NO